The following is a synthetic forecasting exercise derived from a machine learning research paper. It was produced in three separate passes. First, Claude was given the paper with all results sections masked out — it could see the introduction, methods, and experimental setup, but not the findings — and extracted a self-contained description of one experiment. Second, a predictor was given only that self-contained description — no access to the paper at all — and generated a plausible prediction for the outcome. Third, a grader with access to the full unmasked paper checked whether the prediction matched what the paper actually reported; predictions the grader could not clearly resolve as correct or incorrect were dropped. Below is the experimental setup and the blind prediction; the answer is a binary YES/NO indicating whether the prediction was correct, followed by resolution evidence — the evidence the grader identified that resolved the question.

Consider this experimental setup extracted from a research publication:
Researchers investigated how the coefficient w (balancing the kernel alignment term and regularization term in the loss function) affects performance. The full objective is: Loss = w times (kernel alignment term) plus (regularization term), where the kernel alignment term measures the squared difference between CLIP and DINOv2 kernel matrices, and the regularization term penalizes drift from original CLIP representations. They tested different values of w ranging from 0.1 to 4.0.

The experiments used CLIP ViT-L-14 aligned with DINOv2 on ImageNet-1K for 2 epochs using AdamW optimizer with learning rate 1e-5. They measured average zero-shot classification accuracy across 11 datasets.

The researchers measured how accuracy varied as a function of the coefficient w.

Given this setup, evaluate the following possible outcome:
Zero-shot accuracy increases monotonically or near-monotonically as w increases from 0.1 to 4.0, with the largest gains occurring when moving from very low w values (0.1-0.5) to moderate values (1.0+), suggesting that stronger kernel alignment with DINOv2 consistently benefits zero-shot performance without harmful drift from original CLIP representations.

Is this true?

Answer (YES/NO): NO